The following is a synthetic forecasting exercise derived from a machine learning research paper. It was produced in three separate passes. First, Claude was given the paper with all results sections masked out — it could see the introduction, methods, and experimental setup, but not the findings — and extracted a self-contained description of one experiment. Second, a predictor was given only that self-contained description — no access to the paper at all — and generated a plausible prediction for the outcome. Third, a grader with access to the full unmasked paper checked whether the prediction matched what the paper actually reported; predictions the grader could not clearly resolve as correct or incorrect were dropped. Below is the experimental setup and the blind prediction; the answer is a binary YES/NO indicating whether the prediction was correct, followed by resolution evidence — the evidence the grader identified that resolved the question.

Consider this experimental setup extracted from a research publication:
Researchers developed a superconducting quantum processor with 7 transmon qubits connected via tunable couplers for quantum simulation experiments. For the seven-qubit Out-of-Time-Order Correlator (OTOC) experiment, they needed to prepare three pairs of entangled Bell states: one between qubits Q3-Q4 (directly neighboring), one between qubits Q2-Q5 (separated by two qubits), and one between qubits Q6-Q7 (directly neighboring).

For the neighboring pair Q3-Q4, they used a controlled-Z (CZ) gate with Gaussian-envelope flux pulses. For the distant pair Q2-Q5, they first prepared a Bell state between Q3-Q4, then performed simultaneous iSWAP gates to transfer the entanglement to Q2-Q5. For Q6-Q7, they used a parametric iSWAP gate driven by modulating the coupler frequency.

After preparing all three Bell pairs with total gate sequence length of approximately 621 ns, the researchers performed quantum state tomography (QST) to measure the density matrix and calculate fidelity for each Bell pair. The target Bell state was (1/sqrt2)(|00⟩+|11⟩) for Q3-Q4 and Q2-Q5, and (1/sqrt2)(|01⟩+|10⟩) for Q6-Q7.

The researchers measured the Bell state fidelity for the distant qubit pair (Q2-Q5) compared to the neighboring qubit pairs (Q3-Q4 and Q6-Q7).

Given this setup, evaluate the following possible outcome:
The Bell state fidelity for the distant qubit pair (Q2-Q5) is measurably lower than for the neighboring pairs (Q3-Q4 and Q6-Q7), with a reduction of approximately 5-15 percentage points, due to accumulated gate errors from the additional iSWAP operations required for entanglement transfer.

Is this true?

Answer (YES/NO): YES